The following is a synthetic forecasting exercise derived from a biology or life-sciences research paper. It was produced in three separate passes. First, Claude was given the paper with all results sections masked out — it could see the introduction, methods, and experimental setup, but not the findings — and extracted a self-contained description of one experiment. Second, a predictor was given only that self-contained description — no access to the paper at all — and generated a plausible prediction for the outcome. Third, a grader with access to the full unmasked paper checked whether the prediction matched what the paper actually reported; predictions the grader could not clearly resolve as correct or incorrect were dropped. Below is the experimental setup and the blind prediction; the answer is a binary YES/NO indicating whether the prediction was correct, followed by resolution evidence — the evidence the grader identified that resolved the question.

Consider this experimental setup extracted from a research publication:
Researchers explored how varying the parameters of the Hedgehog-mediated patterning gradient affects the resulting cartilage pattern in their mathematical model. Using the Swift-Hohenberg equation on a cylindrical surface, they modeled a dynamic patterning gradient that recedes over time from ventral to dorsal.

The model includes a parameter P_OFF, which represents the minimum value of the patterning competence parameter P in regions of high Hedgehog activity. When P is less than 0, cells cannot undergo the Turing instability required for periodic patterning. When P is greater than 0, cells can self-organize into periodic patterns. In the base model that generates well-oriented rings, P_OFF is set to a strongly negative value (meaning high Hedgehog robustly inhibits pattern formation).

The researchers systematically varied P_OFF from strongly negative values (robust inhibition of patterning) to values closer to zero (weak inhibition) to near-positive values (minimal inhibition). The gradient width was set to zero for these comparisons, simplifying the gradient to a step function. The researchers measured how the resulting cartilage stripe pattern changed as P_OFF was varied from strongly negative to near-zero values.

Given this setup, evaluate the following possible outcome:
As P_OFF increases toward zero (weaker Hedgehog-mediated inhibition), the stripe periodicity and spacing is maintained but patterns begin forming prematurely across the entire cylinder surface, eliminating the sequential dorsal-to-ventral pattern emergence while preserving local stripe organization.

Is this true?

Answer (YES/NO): NO